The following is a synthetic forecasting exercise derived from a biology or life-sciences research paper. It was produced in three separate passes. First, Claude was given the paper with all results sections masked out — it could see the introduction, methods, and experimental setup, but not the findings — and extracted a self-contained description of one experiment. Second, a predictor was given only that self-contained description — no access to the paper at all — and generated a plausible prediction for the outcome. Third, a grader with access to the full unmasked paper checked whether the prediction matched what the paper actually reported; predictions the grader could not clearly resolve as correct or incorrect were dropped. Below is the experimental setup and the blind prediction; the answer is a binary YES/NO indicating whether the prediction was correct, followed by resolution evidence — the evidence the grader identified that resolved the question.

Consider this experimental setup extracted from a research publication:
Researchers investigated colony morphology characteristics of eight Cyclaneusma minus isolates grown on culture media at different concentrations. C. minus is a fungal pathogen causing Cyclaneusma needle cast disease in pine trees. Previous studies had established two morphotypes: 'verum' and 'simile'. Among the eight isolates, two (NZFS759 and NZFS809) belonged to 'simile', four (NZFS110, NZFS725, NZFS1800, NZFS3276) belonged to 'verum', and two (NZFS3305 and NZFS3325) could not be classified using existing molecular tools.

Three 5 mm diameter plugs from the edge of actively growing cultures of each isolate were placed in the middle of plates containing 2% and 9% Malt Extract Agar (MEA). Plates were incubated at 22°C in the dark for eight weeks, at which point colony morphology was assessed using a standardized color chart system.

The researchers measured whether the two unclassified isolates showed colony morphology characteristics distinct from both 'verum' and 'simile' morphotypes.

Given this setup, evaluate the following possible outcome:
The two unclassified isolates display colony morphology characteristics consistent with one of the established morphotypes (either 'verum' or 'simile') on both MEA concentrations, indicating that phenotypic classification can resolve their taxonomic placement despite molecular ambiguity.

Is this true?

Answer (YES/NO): NO